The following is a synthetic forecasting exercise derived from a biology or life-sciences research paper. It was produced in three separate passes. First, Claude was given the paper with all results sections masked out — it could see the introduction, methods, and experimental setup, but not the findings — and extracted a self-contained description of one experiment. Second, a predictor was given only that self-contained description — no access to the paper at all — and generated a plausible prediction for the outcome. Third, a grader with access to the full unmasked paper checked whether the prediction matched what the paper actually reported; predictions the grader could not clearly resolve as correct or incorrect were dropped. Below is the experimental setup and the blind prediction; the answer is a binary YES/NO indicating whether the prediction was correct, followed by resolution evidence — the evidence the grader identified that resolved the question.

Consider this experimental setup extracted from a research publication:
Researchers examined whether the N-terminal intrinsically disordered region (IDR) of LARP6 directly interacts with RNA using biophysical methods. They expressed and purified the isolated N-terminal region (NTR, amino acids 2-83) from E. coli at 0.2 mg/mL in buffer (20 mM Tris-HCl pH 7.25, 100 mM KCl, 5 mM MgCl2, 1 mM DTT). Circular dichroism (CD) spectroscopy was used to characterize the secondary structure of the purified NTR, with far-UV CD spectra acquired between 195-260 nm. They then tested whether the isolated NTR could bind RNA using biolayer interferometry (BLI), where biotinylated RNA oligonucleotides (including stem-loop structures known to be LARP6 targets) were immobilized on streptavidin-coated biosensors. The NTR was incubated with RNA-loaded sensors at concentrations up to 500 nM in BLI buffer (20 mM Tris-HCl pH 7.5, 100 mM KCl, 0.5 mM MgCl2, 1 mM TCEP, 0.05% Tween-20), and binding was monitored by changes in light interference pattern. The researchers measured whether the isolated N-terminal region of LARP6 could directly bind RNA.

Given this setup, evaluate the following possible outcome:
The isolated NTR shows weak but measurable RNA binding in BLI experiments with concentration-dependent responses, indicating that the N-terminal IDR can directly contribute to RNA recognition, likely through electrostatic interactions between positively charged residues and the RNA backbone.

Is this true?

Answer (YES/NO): NO